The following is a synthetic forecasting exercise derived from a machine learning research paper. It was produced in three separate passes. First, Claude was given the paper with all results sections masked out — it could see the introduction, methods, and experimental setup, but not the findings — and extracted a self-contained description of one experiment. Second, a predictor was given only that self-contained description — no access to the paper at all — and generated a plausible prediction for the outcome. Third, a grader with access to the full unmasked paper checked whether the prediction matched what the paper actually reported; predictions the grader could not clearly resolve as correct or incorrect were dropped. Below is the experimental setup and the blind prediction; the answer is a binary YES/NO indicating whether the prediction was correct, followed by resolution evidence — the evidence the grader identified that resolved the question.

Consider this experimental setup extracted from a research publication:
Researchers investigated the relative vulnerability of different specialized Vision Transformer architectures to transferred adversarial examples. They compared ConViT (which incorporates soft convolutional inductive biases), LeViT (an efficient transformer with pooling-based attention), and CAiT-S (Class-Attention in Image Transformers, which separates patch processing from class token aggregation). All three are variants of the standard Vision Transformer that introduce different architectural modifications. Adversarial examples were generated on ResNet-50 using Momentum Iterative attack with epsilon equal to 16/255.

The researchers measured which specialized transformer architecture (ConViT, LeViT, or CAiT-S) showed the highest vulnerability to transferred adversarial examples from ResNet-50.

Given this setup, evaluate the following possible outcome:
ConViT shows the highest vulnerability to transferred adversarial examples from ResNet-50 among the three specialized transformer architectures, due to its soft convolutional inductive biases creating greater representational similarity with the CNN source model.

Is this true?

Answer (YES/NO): NO